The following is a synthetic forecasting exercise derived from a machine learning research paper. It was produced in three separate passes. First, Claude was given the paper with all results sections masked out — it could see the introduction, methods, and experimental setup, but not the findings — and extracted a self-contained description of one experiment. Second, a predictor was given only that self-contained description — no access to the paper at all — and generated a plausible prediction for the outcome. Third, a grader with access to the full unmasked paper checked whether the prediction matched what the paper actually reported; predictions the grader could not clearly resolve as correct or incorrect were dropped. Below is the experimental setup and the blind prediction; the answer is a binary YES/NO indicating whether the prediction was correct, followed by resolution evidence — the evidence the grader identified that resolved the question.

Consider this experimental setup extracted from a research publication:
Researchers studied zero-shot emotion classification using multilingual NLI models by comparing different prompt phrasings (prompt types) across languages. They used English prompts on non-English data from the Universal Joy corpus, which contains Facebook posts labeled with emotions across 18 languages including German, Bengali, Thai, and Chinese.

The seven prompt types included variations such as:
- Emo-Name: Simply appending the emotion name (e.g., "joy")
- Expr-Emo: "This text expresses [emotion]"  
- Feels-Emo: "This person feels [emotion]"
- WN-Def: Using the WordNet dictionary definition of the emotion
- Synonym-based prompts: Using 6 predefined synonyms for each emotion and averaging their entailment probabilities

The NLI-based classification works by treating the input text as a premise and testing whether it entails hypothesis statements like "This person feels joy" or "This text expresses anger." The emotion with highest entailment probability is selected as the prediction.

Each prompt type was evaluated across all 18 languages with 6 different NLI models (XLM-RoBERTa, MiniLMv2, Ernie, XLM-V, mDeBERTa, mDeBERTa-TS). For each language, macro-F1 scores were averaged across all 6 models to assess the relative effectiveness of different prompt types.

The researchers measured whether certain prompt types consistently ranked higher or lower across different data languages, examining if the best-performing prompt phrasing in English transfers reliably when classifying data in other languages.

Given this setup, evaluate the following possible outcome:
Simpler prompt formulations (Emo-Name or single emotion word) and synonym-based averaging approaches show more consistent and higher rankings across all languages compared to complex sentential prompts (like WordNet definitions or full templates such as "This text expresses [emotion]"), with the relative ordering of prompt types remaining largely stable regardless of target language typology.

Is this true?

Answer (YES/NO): NO